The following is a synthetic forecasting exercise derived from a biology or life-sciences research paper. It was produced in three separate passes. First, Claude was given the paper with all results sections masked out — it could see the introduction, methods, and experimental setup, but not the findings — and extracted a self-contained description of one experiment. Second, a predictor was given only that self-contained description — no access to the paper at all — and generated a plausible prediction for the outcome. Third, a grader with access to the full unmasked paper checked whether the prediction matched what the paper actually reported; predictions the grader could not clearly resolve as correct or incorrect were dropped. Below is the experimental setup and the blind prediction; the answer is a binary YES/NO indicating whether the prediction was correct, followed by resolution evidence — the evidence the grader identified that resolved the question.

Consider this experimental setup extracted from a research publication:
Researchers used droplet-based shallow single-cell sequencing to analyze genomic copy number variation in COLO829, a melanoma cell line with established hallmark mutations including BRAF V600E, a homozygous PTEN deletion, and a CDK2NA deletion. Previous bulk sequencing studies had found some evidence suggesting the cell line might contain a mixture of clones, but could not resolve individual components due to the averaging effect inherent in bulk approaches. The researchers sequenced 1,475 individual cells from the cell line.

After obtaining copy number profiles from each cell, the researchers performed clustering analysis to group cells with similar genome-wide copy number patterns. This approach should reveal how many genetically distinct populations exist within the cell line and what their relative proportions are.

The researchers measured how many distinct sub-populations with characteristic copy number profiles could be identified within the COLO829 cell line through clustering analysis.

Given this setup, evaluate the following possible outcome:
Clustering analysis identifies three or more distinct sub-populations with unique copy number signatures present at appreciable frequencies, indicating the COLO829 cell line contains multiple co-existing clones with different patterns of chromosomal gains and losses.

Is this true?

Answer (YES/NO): YES